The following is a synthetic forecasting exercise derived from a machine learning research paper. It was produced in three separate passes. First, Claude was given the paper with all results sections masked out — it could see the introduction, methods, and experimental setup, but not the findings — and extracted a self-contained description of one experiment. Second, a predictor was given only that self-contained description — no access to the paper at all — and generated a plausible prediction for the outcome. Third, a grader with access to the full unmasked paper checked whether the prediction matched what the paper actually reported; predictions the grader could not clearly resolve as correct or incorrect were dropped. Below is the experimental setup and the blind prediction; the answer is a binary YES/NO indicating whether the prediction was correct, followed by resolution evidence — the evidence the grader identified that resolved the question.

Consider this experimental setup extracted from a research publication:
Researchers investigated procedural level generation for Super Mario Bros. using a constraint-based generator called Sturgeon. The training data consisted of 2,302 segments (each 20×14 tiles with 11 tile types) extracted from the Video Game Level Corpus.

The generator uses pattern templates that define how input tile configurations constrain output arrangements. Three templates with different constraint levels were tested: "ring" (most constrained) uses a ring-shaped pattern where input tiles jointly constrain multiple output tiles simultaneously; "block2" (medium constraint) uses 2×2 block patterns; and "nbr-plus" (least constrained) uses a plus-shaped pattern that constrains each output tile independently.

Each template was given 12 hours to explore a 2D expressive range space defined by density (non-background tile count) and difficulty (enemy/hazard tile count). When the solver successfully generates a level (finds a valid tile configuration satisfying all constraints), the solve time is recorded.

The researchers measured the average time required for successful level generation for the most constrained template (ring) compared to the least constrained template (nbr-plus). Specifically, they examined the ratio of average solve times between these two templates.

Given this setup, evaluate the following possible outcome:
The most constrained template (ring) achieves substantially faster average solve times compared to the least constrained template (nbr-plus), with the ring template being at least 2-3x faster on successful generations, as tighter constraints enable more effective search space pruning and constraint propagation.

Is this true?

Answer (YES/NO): NO